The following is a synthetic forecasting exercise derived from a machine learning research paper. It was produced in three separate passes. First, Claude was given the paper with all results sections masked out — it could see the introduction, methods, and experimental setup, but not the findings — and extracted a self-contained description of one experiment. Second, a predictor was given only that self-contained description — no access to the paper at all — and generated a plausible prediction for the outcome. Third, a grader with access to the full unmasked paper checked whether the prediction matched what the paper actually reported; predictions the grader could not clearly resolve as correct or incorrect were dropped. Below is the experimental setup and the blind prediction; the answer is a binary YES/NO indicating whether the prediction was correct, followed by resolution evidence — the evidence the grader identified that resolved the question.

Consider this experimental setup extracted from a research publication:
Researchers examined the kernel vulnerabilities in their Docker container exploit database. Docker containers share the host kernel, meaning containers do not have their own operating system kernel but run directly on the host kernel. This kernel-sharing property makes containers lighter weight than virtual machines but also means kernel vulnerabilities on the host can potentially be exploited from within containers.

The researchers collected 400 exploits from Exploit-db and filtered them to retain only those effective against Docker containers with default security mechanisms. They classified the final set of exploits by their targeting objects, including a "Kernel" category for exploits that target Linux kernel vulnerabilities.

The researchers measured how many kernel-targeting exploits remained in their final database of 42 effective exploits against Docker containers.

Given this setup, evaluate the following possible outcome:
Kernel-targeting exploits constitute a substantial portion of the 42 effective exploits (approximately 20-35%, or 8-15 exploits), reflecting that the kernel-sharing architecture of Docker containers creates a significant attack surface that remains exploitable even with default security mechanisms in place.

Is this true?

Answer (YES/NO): YES